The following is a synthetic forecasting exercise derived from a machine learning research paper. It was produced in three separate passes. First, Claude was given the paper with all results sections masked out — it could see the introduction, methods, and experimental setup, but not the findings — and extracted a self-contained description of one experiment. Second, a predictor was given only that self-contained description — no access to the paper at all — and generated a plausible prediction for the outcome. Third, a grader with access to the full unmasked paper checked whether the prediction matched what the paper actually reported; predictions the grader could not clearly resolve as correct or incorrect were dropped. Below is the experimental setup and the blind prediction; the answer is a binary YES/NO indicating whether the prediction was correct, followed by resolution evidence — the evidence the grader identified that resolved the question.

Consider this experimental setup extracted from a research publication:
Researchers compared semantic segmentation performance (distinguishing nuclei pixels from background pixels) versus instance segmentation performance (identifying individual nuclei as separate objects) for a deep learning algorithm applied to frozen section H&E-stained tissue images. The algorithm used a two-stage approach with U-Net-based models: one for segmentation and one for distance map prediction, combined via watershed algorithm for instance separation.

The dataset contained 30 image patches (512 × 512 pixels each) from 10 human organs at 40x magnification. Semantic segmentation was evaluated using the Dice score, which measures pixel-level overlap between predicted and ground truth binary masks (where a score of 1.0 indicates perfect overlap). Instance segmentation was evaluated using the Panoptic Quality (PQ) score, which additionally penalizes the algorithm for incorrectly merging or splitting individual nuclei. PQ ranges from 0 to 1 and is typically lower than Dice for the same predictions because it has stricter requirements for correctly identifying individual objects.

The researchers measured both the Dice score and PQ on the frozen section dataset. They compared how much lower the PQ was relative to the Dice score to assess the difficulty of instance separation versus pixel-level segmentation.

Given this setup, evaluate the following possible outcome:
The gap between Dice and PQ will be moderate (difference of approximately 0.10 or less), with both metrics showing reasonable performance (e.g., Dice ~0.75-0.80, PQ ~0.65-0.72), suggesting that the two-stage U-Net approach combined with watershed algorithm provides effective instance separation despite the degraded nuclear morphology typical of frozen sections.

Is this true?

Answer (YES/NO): NO